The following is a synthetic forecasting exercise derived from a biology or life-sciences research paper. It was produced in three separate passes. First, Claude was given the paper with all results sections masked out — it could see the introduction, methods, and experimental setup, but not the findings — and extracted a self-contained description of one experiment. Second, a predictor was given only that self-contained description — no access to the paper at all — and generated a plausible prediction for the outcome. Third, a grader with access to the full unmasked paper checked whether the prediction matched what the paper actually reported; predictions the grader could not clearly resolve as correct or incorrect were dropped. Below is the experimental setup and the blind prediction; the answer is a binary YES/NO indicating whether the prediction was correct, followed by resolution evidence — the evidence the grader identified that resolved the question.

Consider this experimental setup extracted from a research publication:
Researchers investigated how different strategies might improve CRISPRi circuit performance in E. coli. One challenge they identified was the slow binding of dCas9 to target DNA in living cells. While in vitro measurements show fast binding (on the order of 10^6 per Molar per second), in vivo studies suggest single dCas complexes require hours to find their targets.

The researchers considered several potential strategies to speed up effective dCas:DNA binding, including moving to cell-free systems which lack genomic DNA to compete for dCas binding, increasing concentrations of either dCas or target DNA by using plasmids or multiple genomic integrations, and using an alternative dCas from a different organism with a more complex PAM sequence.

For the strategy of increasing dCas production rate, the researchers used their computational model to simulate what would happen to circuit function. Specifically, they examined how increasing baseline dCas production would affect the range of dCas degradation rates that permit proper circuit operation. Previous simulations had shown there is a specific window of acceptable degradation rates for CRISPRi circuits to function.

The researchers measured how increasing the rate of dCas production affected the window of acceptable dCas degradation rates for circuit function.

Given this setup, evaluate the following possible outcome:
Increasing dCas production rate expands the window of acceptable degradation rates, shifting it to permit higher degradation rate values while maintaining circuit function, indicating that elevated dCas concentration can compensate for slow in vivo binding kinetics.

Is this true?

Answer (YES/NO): NO